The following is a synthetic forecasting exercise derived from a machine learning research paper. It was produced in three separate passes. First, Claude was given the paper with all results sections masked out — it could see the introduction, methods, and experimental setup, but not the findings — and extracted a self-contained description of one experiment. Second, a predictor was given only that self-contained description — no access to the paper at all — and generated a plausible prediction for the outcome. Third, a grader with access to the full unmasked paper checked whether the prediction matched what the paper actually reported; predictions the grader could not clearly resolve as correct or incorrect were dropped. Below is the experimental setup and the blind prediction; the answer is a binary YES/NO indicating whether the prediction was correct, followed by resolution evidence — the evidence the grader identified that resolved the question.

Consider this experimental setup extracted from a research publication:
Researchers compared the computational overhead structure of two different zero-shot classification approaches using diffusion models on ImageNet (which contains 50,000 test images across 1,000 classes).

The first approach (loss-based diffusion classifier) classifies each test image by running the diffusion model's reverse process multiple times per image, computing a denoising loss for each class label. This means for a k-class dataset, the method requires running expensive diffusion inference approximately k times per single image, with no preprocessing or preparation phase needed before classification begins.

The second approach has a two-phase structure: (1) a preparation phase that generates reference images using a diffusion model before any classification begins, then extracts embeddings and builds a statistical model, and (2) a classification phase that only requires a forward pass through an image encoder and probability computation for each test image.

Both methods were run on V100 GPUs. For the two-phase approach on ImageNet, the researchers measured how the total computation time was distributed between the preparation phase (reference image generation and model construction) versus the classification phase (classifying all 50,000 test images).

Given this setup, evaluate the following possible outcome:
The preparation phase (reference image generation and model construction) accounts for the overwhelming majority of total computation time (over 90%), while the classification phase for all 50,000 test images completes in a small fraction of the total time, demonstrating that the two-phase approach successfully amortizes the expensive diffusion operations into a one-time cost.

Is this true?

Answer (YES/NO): YES